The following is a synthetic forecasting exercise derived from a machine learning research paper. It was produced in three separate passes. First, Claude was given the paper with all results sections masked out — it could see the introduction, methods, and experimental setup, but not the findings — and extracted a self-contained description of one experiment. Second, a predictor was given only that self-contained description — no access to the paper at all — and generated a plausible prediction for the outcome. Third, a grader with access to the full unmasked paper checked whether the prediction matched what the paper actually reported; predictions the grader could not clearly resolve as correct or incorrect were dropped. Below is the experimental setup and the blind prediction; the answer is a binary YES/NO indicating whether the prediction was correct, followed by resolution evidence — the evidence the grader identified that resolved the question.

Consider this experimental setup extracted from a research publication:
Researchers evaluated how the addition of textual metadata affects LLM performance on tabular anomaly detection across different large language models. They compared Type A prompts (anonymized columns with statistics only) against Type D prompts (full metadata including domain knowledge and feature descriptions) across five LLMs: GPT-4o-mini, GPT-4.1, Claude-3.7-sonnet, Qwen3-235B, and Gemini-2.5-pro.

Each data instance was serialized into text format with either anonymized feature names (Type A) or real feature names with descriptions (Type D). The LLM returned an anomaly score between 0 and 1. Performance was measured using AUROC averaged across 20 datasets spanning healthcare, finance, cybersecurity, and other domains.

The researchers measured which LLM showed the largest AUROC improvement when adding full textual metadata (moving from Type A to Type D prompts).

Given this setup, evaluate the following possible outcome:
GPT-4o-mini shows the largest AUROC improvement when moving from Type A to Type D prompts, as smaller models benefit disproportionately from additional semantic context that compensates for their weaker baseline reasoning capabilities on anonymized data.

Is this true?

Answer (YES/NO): NO